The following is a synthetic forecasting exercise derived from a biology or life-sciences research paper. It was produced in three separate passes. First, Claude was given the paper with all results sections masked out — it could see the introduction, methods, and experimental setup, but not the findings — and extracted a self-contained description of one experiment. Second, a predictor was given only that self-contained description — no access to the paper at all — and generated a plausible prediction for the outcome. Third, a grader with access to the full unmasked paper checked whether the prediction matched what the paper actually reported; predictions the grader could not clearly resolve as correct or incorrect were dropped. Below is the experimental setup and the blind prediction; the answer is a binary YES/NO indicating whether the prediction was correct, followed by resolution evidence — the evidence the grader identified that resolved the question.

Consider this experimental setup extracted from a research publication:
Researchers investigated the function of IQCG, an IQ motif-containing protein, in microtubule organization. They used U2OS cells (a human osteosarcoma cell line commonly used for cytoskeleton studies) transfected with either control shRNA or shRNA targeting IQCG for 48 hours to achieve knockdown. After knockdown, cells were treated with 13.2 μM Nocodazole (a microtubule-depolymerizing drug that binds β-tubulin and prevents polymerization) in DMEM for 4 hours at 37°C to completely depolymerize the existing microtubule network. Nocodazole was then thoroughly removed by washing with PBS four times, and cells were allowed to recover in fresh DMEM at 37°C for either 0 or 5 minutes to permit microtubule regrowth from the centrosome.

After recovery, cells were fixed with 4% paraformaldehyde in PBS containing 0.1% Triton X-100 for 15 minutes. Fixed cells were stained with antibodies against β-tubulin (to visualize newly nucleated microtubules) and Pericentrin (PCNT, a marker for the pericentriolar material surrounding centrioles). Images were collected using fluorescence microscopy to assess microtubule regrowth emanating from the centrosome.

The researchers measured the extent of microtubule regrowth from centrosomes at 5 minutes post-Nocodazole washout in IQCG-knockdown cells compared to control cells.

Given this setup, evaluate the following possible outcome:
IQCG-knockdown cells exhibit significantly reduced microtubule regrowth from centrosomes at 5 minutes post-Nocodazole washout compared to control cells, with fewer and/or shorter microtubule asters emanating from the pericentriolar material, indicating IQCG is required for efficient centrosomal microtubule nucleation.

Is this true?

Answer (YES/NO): YES